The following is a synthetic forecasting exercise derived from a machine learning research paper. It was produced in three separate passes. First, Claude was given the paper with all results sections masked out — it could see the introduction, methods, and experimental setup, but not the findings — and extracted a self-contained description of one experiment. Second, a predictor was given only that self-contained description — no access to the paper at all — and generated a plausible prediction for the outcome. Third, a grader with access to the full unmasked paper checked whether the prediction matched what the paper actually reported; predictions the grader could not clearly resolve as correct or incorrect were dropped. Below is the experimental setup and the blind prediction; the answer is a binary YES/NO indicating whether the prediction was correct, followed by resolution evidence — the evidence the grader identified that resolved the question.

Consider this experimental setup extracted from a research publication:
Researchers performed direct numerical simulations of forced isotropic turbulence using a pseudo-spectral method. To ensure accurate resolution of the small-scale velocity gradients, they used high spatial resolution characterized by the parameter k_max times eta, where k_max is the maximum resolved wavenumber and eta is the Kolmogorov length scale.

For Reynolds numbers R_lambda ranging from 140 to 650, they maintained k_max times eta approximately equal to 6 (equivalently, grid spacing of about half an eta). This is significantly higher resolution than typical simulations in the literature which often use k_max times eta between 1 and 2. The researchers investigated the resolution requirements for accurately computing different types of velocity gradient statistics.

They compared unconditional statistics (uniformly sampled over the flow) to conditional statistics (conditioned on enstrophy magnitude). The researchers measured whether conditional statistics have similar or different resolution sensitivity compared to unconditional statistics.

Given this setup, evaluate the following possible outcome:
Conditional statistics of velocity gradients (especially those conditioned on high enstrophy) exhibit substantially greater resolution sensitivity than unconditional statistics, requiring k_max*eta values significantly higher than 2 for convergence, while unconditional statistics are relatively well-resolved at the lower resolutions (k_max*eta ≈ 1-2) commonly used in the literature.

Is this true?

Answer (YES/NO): NO